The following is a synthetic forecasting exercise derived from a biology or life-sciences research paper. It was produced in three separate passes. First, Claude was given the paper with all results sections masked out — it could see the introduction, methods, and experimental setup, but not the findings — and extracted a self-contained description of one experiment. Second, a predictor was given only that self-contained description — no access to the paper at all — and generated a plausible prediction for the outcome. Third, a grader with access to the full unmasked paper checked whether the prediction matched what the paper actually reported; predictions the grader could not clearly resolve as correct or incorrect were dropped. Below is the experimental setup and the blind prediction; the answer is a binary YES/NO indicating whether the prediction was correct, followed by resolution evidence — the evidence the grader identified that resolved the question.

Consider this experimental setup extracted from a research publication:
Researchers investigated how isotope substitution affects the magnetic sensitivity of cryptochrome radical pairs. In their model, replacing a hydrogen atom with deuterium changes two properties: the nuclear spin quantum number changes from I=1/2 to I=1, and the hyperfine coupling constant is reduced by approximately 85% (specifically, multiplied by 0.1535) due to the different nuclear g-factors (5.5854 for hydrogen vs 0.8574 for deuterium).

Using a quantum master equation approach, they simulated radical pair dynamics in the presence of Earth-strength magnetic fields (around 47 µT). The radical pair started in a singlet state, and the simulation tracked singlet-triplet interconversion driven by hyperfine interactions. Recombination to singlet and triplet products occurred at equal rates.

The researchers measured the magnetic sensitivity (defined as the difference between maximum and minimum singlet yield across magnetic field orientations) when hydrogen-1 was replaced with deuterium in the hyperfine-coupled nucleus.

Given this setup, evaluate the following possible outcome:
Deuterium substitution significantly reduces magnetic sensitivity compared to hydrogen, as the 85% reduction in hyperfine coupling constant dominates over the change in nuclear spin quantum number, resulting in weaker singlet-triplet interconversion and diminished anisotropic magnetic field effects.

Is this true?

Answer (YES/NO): NO